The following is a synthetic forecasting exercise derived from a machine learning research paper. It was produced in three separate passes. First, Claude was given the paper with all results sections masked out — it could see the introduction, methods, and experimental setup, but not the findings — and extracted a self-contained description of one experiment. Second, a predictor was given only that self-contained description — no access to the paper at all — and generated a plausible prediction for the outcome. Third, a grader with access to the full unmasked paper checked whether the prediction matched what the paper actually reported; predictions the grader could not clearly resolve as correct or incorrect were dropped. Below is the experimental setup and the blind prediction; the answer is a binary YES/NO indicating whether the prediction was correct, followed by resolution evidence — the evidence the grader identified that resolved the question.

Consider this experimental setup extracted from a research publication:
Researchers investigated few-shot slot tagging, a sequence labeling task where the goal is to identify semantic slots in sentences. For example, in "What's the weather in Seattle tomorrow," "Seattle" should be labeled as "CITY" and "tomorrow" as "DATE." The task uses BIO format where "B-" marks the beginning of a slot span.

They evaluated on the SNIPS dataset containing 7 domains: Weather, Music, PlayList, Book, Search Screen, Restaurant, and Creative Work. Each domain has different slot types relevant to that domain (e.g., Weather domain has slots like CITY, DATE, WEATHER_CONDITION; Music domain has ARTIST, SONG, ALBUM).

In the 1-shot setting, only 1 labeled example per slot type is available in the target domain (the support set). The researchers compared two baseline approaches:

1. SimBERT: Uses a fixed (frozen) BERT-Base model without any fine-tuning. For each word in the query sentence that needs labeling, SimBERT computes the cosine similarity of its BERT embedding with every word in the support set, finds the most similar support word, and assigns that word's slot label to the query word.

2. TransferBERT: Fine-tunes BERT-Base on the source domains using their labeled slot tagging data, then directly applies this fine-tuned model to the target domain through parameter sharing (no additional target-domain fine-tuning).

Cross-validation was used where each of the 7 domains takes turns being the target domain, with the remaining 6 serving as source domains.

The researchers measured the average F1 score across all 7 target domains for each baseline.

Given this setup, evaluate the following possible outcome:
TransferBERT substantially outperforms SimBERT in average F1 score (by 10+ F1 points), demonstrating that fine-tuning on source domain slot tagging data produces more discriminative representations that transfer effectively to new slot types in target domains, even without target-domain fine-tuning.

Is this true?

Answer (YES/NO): NO